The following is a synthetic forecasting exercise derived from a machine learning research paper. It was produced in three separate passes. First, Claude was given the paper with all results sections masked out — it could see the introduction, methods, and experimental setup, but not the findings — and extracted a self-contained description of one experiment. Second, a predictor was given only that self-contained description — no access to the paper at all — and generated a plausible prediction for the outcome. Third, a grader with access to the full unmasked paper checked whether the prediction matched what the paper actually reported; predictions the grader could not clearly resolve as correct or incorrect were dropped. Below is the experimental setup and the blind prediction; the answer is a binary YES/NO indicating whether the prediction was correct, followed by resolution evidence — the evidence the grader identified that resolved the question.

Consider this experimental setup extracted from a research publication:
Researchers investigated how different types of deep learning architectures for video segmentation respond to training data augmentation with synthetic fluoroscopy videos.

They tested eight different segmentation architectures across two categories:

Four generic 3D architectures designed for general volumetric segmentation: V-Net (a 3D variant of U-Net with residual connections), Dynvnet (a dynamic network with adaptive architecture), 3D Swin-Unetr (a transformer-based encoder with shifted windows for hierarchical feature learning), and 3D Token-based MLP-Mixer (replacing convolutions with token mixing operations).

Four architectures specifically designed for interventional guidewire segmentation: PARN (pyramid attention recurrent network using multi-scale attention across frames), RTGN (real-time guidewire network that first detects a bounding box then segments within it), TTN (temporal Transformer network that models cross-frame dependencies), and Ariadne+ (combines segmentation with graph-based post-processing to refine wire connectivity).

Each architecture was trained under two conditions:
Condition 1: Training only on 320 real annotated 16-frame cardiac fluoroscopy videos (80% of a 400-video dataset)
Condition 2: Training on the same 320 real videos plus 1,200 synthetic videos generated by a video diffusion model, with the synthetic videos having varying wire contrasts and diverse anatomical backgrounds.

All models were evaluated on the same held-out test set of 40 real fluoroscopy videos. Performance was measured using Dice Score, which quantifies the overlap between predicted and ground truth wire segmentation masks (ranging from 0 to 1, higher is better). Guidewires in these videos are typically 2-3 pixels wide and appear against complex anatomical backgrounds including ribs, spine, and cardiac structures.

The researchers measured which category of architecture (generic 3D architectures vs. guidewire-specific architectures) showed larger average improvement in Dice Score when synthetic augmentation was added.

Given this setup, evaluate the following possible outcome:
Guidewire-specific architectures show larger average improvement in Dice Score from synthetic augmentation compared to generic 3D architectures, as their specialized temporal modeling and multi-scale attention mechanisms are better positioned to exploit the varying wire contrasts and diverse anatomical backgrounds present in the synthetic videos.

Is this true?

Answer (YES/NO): YES